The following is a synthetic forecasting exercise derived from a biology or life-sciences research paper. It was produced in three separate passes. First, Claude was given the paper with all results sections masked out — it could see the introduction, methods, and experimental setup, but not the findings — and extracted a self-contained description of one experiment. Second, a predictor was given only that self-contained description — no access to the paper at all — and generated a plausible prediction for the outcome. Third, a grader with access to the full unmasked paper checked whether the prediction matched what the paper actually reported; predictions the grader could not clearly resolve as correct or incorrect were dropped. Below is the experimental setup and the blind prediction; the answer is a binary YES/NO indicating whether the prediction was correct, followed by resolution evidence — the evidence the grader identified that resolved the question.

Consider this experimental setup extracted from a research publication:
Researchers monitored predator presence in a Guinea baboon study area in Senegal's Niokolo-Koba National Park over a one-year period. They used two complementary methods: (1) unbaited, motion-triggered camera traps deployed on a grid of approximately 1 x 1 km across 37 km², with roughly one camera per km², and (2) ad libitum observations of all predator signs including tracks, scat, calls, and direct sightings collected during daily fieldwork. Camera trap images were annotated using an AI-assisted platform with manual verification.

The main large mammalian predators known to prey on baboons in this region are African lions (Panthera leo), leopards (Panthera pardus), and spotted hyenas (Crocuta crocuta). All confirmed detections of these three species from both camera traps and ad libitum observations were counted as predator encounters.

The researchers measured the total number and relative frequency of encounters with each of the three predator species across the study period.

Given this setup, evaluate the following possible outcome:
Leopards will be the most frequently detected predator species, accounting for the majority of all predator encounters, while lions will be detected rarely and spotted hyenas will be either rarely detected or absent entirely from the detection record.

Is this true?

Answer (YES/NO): NO